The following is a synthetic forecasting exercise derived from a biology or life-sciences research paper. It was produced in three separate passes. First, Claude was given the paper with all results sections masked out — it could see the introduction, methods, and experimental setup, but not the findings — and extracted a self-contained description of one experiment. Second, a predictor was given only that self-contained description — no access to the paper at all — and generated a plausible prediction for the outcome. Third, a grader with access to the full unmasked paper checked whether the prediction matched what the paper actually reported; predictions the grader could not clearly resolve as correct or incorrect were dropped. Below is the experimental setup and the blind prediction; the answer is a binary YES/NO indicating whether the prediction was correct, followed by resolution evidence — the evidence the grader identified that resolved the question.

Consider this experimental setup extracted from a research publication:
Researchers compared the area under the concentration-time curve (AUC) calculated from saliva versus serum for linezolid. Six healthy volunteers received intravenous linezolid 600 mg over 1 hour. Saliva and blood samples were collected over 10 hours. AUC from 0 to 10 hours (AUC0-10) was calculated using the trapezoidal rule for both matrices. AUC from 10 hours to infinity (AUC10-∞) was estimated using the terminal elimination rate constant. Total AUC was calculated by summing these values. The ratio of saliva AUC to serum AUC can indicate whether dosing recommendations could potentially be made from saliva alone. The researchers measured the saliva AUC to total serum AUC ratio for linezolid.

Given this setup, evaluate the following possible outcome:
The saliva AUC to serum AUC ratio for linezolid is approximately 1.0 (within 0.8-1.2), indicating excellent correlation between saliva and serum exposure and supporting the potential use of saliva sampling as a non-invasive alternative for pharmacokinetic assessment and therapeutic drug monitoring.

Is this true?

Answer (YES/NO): YES